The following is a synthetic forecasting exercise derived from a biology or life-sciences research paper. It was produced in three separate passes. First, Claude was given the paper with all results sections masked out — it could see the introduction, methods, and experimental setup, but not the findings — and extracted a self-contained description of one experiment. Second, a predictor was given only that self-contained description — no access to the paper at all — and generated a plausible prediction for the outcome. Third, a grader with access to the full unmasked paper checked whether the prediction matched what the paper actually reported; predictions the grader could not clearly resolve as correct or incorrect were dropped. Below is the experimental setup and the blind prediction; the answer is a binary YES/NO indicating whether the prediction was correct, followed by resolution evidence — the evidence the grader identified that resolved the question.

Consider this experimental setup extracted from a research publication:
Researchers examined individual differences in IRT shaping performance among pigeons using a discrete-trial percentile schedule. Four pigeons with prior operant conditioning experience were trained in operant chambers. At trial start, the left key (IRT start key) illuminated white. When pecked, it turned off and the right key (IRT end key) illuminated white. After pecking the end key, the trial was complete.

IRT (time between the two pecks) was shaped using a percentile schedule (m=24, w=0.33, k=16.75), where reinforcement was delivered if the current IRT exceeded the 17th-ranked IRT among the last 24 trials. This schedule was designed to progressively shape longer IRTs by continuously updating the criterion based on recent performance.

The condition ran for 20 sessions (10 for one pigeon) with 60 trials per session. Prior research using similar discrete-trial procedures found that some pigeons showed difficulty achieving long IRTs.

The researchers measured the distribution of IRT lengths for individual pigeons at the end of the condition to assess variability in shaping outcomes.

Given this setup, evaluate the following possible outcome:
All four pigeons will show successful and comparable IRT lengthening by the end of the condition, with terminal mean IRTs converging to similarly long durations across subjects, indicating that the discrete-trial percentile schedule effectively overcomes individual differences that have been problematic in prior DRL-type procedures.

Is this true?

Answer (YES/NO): NO